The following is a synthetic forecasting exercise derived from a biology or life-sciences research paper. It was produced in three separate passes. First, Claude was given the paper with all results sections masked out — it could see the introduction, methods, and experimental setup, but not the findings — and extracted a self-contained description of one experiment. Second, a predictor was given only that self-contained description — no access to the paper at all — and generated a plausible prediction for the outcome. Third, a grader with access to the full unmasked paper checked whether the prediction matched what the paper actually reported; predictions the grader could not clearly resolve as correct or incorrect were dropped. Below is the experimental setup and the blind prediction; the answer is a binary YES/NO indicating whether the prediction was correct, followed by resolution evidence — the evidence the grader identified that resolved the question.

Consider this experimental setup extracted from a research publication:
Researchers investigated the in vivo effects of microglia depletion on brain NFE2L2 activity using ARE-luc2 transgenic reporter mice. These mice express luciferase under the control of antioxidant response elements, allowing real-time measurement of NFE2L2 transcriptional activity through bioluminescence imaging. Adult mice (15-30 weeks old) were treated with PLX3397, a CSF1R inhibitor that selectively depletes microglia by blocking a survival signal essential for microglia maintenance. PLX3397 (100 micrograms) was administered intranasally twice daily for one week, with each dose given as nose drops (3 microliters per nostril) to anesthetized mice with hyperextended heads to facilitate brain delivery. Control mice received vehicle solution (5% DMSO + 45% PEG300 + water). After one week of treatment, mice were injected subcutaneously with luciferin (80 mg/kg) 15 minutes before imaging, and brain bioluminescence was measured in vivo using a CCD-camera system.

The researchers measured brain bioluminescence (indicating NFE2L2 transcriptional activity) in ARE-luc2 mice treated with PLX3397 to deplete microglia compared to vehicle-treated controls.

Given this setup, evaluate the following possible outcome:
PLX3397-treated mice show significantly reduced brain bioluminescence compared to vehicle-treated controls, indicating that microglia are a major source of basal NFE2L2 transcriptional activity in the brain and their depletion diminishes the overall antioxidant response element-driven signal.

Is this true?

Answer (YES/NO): NO